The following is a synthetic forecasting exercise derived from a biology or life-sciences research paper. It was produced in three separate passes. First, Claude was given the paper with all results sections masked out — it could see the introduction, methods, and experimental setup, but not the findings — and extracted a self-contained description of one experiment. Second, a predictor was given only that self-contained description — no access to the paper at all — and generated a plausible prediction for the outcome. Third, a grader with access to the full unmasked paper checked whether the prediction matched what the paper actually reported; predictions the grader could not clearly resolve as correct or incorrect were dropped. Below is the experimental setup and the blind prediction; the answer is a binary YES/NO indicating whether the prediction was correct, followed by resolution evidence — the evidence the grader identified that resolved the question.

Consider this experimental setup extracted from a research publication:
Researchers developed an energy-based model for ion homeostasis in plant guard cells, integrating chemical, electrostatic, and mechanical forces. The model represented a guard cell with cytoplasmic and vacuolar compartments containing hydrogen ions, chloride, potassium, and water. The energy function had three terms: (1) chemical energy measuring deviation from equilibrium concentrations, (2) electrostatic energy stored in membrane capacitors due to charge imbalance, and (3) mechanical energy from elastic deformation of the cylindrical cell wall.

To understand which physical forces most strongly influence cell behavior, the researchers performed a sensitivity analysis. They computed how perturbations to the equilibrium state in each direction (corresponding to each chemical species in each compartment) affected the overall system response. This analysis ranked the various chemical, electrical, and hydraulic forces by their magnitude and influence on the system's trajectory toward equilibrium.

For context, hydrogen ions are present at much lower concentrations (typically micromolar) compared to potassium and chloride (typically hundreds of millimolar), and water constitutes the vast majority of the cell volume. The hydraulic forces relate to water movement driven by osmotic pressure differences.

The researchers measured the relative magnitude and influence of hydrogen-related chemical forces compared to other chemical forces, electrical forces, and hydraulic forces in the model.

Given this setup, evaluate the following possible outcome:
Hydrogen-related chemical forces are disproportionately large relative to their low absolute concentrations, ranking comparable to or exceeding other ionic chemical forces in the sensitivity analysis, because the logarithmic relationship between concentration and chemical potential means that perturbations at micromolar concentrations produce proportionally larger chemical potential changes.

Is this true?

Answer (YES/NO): YES